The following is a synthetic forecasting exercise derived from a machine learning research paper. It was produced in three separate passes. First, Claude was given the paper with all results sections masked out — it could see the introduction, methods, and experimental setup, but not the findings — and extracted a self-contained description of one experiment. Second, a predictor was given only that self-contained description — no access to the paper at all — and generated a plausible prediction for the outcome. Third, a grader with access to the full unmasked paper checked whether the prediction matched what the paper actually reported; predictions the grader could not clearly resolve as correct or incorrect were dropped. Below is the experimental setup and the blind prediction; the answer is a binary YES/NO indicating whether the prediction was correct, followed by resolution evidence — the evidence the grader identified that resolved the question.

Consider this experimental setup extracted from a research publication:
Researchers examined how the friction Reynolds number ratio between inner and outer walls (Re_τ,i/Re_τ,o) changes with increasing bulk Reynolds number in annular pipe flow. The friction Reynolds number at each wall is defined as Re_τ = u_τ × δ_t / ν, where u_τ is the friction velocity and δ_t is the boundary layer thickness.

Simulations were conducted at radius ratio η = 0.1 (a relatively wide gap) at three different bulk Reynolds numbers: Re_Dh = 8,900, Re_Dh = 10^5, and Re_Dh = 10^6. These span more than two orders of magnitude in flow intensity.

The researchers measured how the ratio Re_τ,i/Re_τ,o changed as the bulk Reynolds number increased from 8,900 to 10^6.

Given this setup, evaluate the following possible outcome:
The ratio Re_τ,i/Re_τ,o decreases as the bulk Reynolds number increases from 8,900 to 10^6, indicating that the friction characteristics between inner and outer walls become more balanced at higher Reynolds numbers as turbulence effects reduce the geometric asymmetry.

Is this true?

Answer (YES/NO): NO